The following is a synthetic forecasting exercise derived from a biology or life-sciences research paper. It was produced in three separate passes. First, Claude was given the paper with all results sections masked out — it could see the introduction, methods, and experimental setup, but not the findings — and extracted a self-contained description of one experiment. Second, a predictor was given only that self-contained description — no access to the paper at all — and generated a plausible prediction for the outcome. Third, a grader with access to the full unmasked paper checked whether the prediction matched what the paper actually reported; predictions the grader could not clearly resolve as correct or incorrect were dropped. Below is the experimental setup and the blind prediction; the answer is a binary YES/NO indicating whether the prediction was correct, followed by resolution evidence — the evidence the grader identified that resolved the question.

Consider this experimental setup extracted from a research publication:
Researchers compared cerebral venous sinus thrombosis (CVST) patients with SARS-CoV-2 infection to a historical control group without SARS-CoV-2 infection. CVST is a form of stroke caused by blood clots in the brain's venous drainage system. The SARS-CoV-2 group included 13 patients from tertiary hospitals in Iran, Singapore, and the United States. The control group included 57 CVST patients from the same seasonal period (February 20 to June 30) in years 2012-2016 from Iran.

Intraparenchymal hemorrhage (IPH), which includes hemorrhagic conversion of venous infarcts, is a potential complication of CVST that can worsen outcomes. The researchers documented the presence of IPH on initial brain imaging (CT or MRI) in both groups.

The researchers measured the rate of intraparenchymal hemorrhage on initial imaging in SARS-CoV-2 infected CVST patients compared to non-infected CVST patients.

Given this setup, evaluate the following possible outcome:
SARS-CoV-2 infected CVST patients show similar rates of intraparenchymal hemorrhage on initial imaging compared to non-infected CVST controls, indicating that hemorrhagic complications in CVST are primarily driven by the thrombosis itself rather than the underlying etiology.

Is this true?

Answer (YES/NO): YES